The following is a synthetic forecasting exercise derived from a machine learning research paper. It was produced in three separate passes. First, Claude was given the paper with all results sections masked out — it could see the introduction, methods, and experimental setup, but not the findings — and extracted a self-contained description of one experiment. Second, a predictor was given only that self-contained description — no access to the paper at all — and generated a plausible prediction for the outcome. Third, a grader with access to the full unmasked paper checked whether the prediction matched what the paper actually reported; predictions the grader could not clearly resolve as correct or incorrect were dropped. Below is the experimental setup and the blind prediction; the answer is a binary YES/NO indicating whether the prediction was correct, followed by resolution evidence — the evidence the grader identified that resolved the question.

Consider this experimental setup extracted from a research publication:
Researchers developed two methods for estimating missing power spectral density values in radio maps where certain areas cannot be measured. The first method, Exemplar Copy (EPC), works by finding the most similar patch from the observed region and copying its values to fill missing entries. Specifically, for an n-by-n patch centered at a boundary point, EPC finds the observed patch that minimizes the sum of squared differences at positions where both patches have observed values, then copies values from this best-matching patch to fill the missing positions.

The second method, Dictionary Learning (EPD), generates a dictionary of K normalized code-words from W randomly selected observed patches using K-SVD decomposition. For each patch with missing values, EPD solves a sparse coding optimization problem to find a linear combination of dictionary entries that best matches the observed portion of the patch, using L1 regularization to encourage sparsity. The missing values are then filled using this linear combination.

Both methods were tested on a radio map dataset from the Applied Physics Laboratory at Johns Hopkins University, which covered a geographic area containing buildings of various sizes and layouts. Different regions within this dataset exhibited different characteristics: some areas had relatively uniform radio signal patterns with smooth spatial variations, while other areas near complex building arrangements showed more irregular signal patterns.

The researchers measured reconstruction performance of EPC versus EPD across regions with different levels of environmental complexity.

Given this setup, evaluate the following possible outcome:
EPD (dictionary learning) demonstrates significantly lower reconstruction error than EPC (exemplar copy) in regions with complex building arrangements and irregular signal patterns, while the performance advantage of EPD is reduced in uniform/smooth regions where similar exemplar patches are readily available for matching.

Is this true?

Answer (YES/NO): NO